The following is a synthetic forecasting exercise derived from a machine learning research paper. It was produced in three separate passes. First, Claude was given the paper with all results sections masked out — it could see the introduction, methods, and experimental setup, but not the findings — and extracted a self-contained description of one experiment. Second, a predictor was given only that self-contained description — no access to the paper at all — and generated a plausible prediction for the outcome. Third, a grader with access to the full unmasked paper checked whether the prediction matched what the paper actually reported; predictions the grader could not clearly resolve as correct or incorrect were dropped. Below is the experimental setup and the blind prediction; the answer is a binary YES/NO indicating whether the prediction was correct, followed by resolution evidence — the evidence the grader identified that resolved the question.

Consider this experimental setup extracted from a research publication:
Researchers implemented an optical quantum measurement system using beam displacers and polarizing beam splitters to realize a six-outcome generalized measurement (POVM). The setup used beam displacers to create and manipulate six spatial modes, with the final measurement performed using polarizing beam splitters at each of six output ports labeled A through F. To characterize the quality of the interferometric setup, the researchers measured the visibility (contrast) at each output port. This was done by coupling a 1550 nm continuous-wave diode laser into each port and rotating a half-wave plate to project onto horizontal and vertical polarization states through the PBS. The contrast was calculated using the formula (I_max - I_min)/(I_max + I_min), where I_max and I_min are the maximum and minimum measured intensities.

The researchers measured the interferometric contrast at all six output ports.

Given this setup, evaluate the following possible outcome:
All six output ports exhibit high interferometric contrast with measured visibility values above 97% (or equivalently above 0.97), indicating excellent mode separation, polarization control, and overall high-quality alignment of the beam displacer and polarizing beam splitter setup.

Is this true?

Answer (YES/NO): NO